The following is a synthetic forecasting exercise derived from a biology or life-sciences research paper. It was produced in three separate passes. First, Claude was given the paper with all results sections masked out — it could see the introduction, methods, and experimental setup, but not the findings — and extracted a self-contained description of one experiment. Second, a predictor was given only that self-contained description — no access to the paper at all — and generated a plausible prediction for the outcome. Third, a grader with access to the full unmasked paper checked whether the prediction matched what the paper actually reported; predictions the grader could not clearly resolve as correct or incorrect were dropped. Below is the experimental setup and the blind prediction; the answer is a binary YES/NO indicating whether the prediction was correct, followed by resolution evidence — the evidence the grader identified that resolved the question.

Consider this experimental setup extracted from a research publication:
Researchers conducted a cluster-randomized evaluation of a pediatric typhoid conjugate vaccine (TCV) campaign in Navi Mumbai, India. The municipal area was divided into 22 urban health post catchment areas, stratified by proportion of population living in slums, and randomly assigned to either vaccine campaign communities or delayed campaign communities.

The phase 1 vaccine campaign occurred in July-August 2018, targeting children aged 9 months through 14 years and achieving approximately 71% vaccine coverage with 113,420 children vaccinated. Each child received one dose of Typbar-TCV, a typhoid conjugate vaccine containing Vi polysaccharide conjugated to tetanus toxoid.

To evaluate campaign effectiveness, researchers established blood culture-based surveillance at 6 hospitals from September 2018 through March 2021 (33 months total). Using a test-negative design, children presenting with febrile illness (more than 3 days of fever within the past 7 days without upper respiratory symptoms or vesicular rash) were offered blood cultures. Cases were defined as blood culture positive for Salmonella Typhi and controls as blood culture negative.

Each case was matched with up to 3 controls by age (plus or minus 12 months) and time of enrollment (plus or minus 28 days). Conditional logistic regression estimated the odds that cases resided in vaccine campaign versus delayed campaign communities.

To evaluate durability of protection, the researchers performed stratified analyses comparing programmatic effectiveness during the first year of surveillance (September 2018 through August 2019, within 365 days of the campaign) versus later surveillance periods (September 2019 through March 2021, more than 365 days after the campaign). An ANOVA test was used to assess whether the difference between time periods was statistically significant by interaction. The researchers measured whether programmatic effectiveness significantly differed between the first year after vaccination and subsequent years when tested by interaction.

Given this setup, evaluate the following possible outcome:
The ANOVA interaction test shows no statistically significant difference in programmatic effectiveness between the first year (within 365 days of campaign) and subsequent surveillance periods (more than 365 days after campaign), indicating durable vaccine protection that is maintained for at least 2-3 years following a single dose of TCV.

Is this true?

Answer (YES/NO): NO